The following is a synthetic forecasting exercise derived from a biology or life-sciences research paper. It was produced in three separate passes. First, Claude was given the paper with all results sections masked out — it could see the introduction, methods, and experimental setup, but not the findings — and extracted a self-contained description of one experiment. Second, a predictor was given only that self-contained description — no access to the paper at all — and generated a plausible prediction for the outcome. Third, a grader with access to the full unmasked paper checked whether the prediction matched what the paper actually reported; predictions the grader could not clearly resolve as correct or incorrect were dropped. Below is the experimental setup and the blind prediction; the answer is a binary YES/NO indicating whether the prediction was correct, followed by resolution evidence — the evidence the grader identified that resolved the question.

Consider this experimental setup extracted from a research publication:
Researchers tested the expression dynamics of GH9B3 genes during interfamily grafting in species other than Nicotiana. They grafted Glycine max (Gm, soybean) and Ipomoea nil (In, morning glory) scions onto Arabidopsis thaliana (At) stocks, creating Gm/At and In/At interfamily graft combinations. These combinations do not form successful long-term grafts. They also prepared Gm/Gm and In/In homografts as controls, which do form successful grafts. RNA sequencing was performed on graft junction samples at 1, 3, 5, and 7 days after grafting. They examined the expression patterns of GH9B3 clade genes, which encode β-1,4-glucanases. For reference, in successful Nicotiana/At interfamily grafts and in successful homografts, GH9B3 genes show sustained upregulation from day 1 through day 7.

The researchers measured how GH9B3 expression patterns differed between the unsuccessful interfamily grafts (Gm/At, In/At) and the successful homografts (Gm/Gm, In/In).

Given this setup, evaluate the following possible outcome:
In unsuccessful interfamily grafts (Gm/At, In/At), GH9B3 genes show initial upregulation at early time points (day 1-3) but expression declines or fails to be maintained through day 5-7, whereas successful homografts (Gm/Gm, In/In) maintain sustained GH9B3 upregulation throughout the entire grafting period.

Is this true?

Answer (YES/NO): YES